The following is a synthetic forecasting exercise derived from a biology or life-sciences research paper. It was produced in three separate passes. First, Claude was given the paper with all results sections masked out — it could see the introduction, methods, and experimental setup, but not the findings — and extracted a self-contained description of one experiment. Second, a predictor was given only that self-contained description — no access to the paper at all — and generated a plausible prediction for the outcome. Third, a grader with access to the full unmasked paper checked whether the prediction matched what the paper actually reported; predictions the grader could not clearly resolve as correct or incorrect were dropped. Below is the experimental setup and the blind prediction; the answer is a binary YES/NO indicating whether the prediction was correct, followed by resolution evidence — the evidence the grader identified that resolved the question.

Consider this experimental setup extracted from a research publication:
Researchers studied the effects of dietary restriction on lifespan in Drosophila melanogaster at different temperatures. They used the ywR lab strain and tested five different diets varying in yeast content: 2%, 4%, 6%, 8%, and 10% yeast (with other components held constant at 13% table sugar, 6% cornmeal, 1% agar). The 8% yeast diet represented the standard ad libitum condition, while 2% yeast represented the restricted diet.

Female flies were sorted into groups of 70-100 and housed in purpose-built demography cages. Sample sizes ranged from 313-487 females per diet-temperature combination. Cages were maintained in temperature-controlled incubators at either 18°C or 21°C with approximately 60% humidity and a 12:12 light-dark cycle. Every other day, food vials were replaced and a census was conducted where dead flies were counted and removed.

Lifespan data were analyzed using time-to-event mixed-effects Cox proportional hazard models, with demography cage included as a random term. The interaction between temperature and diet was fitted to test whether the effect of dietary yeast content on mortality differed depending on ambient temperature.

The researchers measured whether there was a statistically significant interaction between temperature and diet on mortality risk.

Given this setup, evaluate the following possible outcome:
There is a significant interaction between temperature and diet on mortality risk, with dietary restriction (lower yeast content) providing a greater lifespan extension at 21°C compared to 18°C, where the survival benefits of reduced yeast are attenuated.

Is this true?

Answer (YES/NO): NO